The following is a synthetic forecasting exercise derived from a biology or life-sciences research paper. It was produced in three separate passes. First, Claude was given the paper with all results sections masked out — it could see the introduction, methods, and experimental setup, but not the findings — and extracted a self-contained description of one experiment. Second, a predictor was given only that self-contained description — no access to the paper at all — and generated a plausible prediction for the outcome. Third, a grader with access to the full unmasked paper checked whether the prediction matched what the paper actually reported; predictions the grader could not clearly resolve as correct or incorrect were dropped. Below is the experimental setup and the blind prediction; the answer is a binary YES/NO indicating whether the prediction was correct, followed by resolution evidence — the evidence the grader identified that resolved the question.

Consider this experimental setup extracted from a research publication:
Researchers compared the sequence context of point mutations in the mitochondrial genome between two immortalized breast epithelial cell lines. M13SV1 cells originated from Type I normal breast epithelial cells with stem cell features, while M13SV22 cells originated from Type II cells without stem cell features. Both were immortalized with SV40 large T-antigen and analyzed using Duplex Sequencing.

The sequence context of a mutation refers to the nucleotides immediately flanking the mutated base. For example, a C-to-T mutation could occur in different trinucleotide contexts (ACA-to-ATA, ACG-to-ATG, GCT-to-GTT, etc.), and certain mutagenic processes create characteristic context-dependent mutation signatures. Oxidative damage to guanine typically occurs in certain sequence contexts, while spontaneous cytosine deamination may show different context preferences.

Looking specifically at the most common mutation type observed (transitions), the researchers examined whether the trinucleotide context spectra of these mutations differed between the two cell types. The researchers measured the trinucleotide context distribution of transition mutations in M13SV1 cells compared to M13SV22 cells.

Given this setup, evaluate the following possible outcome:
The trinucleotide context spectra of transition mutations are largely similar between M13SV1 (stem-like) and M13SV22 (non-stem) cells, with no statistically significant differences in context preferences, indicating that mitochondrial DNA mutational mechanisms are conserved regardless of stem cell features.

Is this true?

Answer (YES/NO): YES